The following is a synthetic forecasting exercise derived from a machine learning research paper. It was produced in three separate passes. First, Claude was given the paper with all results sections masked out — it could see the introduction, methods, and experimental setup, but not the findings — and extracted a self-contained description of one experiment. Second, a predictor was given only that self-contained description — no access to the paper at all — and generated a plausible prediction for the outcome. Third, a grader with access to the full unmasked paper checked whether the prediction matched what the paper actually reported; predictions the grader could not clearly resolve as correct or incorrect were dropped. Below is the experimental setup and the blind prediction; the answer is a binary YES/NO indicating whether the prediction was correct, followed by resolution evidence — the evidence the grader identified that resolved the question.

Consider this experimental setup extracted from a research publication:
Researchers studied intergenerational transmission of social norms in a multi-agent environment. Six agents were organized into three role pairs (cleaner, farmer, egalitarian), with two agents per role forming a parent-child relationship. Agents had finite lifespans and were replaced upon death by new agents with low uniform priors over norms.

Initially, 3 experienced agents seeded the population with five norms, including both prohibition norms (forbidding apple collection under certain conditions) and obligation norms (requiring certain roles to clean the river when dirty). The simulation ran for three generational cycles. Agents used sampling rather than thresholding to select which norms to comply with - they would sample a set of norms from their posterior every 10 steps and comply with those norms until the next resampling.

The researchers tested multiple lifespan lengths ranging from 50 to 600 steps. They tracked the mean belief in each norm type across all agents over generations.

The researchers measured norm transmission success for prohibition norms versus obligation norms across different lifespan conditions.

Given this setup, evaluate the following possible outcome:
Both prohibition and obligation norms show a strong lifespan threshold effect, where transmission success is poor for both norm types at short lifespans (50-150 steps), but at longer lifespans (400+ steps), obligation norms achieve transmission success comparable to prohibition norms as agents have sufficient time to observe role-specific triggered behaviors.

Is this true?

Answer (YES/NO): NO